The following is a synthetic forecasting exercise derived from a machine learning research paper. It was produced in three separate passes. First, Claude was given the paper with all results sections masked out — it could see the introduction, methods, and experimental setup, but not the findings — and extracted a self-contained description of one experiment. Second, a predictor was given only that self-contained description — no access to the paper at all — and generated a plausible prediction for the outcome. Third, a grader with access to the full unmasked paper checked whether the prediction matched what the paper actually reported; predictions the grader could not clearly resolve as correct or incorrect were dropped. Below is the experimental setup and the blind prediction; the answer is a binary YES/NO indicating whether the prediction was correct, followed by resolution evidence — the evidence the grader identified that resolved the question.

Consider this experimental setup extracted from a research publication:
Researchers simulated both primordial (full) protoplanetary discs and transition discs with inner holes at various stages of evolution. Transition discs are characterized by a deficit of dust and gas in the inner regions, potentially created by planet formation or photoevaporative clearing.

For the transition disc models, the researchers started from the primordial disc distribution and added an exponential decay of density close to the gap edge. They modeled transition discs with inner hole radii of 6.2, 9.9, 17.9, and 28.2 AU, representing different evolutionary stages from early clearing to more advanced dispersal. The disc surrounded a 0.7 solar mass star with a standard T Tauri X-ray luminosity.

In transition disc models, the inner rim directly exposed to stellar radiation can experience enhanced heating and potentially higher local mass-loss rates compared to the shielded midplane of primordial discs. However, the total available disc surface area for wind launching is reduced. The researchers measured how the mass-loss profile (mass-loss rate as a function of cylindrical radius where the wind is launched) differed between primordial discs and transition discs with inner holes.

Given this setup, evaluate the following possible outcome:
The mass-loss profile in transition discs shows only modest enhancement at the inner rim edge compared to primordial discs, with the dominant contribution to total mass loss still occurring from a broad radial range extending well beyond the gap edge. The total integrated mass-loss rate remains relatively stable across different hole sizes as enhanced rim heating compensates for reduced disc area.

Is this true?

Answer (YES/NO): YES